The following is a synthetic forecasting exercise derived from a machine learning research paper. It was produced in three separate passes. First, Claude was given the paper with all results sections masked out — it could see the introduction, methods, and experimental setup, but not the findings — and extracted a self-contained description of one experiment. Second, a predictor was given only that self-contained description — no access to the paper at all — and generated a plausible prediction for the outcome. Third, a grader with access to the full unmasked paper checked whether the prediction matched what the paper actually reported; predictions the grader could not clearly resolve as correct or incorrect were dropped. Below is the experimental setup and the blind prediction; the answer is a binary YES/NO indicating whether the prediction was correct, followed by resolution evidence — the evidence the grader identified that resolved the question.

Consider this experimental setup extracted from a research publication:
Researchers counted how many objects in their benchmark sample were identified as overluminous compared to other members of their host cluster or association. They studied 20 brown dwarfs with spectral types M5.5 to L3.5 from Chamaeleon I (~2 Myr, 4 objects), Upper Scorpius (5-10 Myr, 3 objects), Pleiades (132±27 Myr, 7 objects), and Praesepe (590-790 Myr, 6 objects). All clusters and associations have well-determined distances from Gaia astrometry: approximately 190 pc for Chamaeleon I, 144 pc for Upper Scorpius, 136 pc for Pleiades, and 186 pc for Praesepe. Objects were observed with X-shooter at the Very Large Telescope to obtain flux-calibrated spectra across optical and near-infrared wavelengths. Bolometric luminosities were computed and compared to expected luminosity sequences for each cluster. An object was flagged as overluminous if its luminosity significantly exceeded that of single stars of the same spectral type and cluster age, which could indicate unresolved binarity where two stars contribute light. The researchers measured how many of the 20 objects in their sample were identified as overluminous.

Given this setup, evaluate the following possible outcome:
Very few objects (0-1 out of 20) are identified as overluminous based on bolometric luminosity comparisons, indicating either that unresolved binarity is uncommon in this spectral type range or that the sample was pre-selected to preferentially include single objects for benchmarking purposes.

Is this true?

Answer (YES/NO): NO